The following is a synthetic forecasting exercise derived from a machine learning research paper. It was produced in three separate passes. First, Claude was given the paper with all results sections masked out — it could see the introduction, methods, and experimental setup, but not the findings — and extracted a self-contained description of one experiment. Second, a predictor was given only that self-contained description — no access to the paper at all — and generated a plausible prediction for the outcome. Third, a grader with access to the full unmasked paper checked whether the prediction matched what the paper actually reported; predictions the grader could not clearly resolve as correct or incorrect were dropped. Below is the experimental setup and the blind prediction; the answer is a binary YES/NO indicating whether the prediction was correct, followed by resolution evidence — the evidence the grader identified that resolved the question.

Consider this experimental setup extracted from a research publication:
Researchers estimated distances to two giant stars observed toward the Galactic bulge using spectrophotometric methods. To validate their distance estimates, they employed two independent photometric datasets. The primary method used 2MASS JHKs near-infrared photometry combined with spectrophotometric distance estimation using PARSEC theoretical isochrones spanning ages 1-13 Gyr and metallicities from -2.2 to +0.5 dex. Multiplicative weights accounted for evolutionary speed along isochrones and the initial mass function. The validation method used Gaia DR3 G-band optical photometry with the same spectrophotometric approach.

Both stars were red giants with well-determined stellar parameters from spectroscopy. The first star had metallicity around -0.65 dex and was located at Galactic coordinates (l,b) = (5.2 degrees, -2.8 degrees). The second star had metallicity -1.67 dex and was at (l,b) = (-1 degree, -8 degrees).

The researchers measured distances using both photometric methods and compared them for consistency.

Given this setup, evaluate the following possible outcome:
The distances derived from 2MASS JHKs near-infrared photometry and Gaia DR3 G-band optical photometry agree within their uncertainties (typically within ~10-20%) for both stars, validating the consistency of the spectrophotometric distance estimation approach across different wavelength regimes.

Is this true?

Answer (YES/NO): YES